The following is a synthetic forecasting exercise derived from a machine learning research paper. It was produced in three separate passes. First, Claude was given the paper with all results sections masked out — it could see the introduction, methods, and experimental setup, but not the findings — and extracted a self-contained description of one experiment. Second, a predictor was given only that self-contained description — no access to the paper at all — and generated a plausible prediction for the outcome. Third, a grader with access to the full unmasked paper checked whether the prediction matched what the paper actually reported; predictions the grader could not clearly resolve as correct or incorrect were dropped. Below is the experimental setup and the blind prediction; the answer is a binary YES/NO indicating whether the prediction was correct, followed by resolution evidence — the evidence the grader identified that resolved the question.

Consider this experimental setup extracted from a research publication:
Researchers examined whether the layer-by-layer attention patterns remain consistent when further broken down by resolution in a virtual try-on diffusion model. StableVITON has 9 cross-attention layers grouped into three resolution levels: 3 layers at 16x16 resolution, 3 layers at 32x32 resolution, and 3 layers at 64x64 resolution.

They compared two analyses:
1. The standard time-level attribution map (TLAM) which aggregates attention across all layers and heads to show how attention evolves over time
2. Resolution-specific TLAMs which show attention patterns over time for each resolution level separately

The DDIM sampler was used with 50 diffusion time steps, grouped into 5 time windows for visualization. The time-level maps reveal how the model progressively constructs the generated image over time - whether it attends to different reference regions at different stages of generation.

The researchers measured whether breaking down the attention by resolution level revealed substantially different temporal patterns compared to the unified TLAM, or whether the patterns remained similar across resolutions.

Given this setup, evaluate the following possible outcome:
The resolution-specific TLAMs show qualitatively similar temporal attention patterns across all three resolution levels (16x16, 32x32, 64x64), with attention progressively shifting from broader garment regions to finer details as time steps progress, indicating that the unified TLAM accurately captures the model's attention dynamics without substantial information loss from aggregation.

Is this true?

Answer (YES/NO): YES